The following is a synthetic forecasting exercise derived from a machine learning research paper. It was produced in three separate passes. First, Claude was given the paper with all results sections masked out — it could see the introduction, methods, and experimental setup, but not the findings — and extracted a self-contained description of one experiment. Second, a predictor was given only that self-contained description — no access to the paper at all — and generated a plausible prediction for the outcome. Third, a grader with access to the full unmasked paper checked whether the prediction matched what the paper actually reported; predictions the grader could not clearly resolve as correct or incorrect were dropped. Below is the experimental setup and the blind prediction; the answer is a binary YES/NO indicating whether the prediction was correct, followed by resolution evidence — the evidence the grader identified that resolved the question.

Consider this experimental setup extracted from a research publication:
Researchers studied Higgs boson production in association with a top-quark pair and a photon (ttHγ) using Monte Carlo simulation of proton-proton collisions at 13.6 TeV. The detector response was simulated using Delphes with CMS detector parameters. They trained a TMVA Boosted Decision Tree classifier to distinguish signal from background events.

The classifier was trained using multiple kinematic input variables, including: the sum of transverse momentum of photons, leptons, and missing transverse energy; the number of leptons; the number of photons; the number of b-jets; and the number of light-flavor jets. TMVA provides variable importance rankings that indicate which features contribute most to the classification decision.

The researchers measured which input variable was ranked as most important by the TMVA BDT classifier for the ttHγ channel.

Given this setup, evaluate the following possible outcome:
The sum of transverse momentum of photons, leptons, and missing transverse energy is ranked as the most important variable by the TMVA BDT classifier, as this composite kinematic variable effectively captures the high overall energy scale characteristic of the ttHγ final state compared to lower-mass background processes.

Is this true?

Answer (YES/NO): NO